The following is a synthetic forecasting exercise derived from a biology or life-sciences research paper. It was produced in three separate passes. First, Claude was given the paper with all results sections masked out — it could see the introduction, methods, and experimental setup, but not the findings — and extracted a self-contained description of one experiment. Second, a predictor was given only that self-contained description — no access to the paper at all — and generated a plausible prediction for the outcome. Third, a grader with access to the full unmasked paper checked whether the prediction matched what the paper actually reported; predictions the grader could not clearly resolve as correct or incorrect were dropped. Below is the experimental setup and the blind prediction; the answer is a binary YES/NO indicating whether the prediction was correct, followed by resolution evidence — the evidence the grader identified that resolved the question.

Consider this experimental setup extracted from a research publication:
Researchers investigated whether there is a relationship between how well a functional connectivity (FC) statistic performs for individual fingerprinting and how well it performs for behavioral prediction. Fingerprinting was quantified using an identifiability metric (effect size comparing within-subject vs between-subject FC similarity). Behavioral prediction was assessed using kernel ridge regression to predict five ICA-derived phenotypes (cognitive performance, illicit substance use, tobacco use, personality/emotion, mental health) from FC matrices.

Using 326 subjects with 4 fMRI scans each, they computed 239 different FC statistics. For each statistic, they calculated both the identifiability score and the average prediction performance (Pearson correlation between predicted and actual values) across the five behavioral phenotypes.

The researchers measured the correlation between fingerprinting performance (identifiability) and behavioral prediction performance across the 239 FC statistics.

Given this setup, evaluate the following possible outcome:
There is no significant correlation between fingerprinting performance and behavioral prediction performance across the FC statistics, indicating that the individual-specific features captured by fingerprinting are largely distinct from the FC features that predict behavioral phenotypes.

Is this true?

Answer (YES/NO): NO